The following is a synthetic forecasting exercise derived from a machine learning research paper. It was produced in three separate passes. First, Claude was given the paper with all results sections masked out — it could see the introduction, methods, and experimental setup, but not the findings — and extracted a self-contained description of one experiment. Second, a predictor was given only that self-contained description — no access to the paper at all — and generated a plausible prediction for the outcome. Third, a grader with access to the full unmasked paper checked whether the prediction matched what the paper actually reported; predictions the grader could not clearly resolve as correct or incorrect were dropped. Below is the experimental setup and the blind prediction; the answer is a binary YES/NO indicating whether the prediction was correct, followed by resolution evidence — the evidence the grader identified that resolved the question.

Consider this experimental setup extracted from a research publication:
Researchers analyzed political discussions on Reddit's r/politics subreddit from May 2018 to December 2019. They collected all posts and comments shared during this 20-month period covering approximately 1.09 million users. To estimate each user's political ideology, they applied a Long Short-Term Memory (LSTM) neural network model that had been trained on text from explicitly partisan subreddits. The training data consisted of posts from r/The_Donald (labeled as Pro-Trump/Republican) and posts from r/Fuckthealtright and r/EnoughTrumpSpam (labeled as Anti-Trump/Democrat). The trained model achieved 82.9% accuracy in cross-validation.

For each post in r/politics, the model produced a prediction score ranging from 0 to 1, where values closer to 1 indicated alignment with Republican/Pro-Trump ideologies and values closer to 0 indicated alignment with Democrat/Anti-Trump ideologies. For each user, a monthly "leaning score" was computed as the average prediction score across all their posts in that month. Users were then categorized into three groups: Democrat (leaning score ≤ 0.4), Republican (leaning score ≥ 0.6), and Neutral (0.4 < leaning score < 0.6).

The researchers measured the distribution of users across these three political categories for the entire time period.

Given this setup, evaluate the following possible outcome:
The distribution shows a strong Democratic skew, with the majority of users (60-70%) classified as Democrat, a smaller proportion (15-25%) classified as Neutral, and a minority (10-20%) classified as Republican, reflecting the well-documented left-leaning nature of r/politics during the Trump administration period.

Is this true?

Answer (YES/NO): NO